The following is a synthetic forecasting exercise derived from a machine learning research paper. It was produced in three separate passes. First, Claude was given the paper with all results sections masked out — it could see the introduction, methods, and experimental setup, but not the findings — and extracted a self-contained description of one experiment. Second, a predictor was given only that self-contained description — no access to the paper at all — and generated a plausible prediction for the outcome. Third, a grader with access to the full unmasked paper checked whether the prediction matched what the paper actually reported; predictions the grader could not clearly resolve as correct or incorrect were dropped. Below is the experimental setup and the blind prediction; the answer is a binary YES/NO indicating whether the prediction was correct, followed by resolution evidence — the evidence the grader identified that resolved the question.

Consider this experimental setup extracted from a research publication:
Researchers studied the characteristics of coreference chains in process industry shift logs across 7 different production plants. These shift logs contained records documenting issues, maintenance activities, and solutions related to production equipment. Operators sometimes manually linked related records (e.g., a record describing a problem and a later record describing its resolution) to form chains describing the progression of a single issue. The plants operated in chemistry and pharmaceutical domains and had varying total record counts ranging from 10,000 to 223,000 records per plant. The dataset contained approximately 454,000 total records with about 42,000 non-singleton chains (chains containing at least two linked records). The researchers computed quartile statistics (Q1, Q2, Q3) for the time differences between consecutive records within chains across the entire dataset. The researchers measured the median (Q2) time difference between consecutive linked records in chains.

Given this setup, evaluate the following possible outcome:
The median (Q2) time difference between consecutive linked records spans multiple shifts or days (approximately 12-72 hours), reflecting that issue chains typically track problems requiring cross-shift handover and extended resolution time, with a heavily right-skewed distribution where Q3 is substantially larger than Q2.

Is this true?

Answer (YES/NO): YES